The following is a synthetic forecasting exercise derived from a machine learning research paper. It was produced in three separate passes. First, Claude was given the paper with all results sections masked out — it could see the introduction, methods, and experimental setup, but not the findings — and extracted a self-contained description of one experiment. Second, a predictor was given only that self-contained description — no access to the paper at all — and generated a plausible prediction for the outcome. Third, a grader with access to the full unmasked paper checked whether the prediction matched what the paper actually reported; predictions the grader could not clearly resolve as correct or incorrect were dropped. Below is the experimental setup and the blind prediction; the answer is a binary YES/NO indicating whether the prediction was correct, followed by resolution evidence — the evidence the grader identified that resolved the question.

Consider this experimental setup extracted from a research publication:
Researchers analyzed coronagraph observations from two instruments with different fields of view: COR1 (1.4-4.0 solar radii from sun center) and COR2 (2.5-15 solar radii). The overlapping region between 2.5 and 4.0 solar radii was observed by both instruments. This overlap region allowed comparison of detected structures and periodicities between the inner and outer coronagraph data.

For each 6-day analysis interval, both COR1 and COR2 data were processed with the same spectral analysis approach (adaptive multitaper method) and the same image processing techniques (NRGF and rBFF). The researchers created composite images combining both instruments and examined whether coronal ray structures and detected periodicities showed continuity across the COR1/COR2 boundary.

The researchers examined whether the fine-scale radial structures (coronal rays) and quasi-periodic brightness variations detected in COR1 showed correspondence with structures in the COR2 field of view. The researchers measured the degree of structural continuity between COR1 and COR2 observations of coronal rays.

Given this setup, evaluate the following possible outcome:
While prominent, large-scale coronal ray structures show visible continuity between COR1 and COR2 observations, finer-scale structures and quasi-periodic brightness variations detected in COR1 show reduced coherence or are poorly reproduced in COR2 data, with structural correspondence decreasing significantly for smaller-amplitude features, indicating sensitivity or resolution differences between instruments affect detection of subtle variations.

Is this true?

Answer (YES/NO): NO